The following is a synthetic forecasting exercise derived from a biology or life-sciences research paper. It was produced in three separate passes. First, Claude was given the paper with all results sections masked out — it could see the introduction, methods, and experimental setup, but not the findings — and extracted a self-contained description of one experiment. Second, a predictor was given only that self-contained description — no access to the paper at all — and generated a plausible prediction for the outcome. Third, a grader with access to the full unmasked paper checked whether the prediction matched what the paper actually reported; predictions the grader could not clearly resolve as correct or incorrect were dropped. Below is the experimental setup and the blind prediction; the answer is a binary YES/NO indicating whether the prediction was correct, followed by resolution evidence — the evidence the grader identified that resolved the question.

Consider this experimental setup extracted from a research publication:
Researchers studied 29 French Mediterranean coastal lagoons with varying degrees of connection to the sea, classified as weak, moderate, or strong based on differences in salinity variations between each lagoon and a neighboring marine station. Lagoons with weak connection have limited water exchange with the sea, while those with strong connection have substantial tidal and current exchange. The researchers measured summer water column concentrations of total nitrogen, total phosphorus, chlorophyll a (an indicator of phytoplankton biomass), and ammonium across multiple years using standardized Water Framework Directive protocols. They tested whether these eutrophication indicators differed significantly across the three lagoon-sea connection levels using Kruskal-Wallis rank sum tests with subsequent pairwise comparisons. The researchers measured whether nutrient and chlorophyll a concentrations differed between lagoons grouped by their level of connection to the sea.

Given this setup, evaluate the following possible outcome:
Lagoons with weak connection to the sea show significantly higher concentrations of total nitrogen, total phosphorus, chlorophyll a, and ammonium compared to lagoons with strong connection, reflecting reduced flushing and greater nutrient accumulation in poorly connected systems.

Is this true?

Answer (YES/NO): NO